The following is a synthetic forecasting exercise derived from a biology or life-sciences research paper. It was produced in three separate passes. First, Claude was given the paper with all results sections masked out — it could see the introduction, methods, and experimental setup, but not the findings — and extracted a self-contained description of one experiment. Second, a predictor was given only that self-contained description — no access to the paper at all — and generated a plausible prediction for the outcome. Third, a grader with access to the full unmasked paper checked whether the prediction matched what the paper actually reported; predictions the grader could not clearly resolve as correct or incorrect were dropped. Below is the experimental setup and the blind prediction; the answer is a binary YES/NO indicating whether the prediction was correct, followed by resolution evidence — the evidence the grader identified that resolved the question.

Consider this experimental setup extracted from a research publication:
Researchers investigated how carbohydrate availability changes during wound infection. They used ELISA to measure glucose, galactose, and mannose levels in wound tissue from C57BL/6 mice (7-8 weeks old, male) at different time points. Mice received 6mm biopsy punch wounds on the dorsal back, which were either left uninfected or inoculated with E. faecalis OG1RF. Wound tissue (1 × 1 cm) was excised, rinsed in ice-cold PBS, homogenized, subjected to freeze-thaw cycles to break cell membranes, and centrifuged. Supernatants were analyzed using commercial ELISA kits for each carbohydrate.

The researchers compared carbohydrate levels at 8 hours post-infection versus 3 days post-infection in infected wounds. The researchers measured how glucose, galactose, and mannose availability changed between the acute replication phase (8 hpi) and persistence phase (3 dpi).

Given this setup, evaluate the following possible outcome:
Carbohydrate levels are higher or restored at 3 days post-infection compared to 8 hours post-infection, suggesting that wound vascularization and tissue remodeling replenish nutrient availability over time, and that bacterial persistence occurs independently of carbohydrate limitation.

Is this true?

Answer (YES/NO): NO